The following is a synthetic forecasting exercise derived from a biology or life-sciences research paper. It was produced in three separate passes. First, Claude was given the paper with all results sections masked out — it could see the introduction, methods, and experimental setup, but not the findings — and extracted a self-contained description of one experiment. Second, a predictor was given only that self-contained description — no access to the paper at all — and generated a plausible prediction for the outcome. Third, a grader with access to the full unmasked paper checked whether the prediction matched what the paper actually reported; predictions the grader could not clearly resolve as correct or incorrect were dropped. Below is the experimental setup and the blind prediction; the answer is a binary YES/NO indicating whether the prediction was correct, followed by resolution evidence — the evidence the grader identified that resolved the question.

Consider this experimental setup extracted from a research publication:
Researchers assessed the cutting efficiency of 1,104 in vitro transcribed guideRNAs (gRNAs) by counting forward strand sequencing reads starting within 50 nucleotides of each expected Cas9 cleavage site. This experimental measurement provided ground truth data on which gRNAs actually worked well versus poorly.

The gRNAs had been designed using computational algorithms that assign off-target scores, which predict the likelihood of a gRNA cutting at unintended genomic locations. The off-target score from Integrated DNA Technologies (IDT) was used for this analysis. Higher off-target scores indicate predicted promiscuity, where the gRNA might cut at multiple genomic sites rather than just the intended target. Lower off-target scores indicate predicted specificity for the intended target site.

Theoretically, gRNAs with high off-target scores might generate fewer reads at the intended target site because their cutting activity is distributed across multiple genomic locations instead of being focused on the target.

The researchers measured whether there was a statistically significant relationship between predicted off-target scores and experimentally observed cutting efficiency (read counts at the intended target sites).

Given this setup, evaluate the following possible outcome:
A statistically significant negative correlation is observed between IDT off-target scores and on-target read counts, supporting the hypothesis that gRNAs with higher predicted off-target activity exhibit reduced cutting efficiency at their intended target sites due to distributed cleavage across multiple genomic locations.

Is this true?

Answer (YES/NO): NO